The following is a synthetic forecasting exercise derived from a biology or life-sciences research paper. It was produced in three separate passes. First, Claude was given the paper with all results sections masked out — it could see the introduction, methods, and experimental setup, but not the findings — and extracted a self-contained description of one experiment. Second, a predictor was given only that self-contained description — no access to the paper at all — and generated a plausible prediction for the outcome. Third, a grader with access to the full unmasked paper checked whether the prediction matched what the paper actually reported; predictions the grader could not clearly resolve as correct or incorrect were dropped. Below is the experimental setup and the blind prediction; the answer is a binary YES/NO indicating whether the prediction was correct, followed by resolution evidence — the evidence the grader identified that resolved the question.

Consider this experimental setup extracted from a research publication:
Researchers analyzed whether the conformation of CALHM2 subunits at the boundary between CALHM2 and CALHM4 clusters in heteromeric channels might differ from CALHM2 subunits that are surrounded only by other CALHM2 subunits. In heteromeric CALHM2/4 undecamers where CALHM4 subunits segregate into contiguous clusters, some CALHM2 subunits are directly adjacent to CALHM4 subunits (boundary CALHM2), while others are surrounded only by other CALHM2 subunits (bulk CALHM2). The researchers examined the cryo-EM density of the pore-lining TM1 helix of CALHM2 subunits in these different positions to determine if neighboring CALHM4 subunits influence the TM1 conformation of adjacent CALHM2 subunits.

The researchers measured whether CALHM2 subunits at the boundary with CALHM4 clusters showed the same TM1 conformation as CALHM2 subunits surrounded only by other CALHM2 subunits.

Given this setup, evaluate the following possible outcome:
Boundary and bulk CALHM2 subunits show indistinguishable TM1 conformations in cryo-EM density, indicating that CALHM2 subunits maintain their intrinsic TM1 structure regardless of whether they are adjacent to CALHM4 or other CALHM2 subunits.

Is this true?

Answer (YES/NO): NO